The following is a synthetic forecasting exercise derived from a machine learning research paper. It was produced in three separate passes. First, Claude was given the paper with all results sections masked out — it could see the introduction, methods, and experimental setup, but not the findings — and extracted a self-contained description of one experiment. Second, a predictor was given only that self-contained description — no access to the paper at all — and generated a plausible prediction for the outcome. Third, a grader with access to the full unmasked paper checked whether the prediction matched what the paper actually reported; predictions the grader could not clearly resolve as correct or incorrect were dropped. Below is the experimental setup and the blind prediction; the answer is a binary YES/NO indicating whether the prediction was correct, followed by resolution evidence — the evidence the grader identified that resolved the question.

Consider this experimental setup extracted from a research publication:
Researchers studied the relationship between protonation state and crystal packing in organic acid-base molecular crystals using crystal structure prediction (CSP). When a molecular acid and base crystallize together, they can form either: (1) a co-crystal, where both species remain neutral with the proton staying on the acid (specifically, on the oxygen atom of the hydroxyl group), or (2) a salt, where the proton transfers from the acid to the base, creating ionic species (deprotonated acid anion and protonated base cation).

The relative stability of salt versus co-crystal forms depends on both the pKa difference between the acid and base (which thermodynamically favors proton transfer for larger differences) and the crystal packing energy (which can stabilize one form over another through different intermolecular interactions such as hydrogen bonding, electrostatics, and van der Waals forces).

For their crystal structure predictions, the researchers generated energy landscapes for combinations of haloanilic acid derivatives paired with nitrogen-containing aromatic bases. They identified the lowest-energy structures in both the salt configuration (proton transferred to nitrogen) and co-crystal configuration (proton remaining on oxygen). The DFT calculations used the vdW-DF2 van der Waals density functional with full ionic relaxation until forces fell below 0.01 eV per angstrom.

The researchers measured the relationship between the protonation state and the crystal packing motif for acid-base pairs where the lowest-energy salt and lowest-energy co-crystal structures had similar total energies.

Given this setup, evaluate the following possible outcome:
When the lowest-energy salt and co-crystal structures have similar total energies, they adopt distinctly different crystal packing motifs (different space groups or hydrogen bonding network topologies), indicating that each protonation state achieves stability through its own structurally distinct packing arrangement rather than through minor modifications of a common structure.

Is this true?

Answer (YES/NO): YES